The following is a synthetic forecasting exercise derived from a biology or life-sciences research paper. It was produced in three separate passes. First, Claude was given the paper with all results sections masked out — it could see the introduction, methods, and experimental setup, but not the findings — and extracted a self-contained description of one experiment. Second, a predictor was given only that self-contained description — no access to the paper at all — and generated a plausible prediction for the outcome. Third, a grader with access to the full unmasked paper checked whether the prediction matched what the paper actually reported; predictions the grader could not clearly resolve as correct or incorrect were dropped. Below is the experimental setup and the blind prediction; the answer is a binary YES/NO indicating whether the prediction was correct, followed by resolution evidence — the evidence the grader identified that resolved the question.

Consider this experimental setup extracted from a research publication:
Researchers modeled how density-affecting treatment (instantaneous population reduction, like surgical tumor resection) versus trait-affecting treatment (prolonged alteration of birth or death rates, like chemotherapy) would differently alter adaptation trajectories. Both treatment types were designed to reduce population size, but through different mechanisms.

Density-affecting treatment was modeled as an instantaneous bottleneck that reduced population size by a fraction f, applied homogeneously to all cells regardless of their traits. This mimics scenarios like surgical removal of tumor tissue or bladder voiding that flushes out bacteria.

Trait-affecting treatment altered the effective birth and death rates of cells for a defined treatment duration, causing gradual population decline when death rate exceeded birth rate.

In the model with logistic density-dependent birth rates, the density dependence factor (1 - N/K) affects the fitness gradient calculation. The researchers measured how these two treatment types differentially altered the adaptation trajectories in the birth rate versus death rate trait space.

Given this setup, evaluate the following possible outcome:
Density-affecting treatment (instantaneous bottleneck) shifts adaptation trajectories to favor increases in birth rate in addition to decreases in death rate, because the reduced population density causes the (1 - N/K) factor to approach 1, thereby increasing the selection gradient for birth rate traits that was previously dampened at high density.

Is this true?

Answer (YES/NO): YES